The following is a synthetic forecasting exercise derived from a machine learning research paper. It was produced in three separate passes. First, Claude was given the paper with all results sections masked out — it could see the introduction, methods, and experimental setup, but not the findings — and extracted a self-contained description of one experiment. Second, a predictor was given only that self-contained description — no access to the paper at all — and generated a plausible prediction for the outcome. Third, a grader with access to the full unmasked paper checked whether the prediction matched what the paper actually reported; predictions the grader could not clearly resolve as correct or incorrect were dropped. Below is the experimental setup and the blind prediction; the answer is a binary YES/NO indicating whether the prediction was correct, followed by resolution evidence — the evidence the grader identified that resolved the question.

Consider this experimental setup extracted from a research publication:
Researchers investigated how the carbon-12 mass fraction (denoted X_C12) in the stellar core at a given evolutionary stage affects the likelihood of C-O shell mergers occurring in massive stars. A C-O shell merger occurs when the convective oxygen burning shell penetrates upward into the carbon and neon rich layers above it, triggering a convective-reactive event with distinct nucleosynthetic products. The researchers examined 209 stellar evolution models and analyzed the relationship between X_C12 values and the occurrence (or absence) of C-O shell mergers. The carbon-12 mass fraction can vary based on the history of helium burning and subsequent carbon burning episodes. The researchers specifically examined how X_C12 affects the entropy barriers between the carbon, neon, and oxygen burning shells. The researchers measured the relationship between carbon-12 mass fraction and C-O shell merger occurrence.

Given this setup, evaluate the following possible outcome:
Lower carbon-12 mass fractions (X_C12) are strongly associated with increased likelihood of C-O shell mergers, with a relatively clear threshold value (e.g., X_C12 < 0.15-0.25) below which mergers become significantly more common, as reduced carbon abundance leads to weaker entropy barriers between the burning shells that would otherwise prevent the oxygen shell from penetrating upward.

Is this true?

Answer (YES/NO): YES